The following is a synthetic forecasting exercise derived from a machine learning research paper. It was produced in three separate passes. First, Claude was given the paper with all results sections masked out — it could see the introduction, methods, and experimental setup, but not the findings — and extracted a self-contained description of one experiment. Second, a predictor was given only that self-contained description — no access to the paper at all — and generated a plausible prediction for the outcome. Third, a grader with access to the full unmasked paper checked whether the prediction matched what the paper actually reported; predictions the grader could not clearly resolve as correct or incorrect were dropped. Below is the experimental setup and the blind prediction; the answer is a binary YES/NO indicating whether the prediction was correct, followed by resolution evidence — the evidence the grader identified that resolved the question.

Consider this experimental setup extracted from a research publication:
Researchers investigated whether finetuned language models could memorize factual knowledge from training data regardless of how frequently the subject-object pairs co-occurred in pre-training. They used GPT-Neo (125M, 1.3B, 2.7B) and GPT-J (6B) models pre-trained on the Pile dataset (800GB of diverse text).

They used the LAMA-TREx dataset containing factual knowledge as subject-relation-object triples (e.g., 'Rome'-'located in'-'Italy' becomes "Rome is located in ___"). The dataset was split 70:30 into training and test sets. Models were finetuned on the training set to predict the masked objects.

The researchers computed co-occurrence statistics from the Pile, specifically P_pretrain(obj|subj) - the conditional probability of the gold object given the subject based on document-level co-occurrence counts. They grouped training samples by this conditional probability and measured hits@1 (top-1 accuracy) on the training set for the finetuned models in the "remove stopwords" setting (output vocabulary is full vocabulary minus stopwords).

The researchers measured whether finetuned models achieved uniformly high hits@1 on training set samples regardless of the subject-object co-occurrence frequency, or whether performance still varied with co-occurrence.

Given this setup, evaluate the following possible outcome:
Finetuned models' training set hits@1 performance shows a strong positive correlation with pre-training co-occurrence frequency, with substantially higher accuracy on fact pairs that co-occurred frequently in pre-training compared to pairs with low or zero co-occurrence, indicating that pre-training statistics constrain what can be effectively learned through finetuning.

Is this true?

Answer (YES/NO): YES